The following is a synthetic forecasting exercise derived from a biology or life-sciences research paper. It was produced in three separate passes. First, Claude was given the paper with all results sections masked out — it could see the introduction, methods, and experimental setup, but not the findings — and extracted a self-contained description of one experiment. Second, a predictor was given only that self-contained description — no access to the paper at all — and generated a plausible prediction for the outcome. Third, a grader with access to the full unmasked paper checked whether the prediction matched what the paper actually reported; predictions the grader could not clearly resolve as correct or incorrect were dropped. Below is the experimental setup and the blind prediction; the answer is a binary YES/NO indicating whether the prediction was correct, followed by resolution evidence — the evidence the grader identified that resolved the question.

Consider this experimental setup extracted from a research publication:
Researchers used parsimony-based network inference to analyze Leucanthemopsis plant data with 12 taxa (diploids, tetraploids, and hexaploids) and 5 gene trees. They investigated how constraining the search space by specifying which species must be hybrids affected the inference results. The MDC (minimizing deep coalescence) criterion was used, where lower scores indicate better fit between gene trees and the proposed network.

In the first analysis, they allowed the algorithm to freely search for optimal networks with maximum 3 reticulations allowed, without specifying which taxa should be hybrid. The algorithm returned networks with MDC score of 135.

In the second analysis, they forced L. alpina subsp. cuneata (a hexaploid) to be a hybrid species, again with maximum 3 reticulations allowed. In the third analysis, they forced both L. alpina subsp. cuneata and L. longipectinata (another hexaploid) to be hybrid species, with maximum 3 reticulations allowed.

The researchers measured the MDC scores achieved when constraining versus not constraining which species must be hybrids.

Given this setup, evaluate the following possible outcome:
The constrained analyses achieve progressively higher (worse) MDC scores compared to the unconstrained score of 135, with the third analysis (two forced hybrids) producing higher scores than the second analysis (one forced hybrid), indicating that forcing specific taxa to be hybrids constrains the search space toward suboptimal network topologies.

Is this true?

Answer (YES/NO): NO